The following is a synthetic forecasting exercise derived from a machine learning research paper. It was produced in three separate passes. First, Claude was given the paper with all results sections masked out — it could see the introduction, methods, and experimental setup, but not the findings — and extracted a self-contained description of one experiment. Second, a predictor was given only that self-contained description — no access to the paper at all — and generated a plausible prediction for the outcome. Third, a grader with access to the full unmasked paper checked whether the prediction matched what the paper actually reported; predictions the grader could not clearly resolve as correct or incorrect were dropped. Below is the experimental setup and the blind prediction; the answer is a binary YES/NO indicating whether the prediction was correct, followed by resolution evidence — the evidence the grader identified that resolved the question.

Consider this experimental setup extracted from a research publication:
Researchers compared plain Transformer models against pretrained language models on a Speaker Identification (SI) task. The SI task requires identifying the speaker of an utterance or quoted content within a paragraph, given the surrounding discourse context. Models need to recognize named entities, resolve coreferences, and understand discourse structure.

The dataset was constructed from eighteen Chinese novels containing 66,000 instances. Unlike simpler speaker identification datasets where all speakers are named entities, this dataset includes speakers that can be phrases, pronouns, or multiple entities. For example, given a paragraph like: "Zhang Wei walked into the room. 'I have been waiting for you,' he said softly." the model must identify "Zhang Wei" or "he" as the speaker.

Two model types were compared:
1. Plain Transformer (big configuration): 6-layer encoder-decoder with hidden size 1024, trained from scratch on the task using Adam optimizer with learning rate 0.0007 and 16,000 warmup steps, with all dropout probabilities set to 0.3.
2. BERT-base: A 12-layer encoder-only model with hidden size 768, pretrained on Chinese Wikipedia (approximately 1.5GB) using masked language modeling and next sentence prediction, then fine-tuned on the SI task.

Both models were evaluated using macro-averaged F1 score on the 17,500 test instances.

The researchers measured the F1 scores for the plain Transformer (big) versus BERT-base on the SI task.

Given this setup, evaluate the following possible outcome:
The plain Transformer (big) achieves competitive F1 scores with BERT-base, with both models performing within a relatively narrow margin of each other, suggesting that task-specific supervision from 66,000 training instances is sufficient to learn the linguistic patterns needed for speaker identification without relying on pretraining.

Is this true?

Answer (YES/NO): NO